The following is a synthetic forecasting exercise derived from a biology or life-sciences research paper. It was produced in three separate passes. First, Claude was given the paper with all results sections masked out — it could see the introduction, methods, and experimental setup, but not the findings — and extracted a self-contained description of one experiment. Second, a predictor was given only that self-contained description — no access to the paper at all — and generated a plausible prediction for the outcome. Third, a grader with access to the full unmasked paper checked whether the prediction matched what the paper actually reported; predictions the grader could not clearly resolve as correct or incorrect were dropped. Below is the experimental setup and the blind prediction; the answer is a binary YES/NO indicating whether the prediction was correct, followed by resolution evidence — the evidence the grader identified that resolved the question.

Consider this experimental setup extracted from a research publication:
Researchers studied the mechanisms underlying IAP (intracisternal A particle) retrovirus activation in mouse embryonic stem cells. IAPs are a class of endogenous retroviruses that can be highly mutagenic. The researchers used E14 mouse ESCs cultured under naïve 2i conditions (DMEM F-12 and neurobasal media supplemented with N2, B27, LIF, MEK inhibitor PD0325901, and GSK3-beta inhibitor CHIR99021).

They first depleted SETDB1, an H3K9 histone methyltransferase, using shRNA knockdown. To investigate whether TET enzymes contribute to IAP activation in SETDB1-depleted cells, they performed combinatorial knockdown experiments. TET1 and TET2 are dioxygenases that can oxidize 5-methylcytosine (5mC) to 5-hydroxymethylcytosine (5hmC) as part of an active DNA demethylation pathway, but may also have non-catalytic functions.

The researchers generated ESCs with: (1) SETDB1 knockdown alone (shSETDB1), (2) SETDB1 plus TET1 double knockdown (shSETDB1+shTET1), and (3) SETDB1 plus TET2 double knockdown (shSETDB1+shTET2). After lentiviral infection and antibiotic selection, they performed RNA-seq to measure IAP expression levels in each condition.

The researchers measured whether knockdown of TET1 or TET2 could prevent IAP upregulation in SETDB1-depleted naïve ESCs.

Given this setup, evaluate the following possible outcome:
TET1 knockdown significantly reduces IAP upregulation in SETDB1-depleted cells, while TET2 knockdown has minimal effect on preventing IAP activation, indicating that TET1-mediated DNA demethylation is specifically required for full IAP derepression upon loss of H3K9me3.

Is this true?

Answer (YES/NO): NO